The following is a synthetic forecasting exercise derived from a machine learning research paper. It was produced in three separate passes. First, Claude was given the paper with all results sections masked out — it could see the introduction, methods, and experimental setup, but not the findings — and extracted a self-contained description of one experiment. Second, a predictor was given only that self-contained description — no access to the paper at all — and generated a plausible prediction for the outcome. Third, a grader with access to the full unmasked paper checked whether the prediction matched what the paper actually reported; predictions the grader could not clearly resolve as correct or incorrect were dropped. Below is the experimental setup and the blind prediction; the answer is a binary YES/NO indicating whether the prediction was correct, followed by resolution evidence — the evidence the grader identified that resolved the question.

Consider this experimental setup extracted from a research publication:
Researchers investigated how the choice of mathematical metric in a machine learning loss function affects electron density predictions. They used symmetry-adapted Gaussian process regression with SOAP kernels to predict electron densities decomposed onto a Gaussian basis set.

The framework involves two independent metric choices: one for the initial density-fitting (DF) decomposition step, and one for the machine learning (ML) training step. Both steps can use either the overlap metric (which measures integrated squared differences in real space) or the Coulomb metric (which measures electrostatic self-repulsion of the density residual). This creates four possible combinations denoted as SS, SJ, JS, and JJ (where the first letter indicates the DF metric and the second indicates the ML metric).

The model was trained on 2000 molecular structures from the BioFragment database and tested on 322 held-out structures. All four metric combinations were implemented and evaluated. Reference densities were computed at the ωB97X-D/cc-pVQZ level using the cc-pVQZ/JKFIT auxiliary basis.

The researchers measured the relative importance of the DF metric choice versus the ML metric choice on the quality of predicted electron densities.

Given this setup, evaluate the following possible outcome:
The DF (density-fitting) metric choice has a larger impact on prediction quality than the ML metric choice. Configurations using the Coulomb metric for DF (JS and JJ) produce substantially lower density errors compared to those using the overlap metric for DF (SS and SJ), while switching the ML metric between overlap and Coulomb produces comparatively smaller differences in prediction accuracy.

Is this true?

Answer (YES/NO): NO